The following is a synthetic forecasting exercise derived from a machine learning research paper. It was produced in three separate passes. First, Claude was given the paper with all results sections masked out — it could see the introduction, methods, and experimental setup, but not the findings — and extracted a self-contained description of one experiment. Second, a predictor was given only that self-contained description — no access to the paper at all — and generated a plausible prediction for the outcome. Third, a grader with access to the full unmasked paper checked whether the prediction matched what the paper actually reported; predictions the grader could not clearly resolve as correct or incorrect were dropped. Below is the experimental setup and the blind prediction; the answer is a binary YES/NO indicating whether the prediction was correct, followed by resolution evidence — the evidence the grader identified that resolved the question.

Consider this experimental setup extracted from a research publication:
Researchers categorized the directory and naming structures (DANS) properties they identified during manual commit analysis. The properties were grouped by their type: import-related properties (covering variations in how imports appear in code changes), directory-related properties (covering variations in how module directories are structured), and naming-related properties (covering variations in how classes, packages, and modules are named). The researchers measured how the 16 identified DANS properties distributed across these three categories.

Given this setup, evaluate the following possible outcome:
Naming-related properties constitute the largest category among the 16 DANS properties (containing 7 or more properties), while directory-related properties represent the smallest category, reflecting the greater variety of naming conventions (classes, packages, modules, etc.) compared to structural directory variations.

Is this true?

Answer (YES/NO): NO